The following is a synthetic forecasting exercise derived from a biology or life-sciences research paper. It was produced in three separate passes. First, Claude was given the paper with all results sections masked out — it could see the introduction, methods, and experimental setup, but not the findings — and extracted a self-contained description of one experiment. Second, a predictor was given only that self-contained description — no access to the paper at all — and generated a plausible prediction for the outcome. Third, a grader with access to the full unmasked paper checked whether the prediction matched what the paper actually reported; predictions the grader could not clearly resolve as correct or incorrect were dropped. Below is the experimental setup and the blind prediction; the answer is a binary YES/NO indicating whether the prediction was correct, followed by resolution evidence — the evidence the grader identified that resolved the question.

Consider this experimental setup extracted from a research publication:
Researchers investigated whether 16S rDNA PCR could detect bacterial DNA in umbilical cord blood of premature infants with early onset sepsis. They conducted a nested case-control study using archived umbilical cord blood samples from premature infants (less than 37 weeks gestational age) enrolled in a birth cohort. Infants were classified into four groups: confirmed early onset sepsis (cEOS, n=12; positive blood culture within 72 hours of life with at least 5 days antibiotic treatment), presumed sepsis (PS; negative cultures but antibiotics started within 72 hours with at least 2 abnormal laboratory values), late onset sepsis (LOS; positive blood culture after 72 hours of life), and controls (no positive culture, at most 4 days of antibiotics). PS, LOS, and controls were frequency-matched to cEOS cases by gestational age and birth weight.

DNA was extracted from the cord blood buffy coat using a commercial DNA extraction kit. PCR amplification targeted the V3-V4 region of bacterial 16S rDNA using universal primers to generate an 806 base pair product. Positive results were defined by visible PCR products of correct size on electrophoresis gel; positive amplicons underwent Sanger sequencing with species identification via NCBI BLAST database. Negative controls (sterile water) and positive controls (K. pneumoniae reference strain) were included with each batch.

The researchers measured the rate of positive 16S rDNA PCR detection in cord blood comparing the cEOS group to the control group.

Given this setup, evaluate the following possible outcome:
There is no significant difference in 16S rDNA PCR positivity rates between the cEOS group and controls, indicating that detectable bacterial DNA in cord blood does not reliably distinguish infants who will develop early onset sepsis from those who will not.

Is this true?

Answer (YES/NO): NO